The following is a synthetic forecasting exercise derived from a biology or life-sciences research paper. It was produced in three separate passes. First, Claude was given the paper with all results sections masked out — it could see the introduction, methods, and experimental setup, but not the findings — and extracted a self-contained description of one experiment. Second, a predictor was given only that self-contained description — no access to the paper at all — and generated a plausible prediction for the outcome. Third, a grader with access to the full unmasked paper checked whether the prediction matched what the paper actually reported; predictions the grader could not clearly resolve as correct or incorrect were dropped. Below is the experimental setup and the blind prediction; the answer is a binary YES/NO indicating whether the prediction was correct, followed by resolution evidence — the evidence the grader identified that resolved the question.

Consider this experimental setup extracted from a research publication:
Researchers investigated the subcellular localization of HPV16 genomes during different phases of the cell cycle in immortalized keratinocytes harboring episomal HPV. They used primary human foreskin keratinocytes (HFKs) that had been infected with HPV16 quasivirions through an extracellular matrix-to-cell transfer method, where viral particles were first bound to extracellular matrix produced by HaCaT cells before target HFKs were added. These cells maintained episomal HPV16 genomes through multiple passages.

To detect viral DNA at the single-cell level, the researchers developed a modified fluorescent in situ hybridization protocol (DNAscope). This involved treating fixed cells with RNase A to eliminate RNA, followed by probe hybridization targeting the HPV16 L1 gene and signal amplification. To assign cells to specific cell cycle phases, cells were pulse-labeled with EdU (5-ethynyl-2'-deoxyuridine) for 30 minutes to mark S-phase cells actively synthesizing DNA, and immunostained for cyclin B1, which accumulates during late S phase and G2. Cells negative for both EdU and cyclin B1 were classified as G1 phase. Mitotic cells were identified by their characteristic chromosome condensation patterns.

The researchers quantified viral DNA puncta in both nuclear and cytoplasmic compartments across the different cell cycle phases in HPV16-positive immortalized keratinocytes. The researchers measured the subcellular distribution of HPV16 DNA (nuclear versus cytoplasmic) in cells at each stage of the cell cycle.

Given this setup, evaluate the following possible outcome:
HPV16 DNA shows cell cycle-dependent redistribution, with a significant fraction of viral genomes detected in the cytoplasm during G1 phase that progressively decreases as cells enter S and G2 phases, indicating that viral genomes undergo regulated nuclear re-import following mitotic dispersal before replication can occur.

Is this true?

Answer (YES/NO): NO